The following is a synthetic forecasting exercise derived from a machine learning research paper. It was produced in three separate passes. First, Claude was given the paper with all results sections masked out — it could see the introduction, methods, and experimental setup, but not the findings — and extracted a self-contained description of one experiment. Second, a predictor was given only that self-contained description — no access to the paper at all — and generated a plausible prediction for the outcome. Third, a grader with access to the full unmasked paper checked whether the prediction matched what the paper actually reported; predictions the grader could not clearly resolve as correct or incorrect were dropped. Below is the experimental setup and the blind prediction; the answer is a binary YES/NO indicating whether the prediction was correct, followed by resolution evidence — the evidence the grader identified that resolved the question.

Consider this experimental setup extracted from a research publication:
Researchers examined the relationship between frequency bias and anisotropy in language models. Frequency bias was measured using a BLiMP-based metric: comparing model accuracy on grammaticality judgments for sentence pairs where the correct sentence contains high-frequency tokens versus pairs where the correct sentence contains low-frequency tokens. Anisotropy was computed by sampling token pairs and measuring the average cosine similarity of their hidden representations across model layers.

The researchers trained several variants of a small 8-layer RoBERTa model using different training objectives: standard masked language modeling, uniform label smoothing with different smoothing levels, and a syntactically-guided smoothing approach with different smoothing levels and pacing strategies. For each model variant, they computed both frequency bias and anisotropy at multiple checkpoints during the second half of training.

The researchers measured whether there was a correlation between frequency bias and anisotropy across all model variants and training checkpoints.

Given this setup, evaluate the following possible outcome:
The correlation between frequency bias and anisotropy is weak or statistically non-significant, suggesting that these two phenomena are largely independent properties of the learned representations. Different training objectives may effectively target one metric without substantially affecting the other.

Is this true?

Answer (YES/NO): NO